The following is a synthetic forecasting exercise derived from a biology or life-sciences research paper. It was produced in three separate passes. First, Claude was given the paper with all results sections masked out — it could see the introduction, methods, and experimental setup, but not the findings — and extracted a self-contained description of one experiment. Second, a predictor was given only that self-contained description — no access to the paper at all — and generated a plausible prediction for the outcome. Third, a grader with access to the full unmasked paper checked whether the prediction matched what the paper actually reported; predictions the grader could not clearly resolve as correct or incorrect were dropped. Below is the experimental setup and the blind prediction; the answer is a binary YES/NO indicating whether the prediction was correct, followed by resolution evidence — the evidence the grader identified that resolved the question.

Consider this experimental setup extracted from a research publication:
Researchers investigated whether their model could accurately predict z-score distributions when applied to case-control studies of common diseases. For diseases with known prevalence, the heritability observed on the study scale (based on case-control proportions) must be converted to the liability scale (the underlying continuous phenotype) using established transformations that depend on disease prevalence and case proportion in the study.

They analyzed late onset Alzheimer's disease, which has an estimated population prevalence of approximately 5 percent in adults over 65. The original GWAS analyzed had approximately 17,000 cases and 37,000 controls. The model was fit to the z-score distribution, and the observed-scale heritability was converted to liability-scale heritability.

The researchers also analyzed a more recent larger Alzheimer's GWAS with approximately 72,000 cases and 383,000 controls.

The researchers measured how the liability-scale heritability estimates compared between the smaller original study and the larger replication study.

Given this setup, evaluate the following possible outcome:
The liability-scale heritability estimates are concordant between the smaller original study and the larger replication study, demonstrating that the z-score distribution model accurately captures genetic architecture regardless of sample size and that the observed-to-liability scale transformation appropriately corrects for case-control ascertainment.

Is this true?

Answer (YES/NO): NO